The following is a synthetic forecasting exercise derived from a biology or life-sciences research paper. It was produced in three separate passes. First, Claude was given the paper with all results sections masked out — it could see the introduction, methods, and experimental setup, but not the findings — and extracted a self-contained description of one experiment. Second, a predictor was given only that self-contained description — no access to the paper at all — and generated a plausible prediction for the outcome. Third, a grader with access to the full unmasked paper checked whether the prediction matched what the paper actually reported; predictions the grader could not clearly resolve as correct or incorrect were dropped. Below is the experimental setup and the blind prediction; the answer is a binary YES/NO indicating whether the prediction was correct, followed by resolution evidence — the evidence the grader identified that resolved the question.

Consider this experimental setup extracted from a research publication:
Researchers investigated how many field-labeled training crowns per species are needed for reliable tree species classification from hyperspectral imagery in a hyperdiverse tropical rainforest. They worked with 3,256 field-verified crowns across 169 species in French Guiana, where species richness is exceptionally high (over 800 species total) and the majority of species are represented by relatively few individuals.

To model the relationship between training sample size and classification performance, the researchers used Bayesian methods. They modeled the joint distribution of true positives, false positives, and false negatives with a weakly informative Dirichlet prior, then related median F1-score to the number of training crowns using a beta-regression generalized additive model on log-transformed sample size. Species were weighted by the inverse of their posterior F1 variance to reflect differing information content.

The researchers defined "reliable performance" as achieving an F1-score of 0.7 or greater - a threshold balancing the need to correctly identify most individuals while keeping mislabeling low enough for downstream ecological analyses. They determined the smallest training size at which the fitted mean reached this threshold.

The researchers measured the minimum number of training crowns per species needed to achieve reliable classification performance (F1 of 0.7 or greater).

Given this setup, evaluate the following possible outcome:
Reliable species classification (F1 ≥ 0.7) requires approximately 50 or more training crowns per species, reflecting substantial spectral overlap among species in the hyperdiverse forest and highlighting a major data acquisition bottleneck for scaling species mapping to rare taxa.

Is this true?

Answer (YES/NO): NO